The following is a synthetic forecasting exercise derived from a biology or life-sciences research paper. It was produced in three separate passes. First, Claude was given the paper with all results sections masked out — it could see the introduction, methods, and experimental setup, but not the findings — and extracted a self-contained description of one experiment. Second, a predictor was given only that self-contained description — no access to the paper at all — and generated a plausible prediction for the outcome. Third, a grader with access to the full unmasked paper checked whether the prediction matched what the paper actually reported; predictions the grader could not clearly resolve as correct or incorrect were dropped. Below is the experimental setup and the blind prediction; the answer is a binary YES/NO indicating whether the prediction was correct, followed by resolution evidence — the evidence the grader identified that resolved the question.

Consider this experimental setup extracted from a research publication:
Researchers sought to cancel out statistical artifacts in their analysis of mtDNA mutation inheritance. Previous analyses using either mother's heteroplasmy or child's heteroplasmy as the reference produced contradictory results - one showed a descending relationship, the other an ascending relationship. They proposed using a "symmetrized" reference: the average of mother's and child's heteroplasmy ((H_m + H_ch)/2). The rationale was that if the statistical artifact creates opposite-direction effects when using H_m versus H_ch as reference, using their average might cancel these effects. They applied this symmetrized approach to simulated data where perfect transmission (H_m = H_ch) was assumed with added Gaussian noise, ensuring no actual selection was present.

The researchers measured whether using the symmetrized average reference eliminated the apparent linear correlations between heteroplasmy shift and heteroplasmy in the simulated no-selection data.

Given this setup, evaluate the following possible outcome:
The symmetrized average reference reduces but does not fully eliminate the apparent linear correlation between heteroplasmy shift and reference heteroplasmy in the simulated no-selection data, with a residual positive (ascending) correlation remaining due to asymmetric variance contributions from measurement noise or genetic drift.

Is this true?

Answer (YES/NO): NO